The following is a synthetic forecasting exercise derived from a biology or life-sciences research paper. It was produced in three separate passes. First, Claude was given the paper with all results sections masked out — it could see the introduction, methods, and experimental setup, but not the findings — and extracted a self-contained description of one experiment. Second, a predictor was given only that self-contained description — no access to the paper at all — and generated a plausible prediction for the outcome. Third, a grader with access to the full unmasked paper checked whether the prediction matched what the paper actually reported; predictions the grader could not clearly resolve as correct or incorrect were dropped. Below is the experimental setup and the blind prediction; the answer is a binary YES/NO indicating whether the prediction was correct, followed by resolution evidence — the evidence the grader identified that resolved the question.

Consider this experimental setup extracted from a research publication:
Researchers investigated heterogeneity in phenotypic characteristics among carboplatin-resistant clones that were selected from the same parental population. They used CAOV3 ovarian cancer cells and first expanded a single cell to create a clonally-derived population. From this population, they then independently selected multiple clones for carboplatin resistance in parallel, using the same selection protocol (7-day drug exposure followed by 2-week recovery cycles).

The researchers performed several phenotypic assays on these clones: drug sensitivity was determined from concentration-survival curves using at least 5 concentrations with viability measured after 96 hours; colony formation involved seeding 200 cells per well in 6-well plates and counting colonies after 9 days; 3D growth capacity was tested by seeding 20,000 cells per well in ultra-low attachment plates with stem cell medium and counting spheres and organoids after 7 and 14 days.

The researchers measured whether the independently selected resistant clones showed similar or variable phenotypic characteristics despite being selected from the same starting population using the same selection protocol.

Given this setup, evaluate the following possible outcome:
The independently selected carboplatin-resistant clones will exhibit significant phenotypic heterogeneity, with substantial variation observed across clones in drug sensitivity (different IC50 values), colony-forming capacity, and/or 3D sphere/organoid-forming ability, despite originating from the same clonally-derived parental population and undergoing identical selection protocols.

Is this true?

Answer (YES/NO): YES